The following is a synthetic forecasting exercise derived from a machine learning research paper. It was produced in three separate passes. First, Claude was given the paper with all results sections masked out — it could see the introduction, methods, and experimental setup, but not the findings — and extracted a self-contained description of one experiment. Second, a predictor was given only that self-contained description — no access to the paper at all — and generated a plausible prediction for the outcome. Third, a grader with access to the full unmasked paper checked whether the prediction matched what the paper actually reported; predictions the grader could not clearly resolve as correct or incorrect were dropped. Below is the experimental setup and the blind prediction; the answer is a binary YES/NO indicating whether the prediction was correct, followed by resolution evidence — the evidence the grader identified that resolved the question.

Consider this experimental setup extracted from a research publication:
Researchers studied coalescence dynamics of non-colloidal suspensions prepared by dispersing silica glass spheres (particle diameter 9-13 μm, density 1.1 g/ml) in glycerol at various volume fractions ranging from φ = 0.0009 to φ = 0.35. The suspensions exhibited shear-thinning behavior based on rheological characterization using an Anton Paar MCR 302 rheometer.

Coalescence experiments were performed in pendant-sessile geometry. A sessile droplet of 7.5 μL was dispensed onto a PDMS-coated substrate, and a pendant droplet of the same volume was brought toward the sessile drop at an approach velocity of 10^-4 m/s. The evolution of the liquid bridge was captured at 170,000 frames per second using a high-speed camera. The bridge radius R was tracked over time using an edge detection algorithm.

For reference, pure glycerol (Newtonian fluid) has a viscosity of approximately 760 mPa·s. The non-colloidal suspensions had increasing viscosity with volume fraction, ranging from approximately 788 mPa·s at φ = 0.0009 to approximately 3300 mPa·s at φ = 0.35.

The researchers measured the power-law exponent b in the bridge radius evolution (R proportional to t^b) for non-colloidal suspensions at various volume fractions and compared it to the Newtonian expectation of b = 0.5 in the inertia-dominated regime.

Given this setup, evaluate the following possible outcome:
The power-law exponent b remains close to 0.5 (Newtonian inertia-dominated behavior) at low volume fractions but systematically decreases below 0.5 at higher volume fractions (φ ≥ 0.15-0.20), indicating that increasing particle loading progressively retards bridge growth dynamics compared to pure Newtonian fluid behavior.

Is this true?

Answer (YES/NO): NO